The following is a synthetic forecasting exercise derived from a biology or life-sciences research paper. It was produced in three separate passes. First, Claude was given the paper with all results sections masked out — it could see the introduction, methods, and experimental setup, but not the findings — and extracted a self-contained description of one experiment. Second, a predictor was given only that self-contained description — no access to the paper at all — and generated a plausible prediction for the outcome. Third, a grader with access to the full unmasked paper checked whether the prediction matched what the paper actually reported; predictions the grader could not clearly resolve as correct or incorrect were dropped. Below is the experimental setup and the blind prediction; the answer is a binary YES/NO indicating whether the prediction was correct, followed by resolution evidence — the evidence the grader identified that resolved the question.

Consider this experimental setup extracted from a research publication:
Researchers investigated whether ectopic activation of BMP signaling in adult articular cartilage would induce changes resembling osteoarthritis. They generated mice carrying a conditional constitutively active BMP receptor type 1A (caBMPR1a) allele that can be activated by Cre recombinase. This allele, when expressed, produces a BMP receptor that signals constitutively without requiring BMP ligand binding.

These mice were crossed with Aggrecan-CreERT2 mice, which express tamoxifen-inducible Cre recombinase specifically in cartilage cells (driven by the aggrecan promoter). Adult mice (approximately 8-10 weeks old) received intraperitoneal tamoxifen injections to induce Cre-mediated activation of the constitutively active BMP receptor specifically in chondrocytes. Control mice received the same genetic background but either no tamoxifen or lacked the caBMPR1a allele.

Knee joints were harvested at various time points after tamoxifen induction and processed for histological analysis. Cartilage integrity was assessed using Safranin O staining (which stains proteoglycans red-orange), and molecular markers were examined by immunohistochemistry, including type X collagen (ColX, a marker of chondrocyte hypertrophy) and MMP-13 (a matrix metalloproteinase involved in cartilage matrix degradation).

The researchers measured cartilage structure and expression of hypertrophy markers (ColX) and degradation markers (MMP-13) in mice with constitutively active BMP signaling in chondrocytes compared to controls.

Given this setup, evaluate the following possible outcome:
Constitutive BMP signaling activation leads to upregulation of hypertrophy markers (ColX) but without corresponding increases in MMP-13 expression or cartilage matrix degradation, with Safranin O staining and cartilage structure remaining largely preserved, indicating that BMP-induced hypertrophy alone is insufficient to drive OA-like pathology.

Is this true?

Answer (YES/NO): NO